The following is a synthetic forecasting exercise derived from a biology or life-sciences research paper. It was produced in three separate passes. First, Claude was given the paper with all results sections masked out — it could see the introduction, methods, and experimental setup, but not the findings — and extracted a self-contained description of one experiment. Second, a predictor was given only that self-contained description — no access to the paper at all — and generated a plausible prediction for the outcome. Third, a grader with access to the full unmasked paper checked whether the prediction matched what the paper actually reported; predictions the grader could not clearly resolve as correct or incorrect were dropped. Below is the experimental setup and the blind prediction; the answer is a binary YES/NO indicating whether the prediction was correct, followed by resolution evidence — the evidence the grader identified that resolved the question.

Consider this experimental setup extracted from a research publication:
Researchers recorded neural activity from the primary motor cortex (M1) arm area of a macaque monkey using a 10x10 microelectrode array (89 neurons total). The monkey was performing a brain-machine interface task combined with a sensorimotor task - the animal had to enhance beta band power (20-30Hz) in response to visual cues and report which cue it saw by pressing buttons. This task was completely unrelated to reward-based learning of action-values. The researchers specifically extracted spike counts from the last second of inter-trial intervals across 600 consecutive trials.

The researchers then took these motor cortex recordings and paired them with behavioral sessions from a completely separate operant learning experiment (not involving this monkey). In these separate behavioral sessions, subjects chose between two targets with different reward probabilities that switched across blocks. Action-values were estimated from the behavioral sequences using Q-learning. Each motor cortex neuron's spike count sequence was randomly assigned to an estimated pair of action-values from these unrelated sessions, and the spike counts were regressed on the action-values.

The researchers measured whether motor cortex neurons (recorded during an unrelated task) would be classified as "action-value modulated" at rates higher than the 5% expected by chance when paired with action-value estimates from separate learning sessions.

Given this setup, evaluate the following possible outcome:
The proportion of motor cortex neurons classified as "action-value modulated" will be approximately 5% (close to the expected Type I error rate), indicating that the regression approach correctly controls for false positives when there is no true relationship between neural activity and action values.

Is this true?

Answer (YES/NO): NO